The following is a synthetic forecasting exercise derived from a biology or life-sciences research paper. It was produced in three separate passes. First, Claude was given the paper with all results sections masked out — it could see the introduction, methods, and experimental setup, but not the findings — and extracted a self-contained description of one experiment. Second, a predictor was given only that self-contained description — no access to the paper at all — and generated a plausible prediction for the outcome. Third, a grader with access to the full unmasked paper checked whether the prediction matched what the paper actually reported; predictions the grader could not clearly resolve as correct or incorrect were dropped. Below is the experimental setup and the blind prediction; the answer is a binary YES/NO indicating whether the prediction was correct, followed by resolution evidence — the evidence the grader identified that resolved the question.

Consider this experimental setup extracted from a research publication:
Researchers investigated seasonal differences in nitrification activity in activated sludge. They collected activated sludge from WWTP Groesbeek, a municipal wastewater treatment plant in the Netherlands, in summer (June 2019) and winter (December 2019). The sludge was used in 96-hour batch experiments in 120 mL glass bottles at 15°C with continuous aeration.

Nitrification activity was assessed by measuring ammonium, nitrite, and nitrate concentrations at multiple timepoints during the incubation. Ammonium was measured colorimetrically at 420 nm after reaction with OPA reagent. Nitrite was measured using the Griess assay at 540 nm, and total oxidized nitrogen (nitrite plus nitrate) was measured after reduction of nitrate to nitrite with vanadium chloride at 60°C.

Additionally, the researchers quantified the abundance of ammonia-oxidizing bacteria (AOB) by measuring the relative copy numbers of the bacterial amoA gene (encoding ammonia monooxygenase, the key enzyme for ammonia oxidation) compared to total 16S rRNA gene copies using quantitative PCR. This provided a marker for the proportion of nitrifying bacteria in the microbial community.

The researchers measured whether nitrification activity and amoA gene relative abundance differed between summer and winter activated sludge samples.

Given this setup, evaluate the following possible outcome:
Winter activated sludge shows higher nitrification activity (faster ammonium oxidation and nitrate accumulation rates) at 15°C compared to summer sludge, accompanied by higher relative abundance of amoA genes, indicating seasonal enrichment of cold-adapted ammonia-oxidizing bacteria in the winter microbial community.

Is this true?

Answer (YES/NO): NO